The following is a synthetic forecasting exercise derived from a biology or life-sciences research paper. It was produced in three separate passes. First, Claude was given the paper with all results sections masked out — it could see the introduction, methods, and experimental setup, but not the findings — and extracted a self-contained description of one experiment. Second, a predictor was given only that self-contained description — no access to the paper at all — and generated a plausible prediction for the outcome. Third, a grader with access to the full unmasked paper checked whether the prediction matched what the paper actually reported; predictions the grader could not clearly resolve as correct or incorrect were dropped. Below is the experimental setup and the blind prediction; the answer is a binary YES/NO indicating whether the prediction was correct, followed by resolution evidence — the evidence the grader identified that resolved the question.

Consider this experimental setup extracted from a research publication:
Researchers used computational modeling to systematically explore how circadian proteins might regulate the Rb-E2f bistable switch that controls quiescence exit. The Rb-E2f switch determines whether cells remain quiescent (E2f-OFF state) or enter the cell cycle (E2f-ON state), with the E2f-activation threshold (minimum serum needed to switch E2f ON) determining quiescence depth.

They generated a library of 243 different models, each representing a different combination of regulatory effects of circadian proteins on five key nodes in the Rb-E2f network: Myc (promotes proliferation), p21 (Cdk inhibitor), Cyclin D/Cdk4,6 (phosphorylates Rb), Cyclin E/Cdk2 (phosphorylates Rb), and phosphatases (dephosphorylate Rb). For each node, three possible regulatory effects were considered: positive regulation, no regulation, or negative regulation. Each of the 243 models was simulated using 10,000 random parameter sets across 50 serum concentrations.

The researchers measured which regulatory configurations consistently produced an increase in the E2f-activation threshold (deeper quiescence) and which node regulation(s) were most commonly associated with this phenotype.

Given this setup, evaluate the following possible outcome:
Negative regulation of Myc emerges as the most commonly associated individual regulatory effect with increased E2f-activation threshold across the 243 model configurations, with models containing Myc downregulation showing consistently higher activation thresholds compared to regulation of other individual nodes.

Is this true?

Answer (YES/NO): NO